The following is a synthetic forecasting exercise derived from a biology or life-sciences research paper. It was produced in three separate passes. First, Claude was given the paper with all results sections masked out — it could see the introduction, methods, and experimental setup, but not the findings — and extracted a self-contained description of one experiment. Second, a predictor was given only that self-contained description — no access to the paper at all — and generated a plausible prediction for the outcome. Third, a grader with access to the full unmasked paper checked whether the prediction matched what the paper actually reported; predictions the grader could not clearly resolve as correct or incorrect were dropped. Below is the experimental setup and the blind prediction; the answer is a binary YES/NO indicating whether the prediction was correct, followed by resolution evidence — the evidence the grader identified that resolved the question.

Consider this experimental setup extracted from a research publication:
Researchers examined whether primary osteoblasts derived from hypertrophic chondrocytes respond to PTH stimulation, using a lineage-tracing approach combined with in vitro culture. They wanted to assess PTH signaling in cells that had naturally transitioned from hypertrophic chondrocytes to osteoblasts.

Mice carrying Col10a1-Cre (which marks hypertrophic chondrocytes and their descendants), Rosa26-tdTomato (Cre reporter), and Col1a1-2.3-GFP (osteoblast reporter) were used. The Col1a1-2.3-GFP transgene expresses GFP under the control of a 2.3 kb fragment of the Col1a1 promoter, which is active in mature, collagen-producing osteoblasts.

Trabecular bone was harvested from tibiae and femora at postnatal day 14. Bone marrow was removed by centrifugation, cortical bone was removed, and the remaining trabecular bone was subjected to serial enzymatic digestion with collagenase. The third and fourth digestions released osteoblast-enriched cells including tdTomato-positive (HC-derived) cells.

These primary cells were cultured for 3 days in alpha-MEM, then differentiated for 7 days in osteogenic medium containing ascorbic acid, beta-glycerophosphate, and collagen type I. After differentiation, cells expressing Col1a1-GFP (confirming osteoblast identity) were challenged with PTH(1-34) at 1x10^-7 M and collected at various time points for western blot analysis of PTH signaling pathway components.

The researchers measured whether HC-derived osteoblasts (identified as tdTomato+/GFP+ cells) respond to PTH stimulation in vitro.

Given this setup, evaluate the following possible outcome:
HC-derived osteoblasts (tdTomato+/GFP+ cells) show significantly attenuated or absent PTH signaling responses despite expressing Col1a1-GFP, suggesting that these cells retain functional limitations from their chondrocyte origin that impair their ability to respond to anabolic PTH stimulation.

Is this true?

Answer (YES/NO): NO